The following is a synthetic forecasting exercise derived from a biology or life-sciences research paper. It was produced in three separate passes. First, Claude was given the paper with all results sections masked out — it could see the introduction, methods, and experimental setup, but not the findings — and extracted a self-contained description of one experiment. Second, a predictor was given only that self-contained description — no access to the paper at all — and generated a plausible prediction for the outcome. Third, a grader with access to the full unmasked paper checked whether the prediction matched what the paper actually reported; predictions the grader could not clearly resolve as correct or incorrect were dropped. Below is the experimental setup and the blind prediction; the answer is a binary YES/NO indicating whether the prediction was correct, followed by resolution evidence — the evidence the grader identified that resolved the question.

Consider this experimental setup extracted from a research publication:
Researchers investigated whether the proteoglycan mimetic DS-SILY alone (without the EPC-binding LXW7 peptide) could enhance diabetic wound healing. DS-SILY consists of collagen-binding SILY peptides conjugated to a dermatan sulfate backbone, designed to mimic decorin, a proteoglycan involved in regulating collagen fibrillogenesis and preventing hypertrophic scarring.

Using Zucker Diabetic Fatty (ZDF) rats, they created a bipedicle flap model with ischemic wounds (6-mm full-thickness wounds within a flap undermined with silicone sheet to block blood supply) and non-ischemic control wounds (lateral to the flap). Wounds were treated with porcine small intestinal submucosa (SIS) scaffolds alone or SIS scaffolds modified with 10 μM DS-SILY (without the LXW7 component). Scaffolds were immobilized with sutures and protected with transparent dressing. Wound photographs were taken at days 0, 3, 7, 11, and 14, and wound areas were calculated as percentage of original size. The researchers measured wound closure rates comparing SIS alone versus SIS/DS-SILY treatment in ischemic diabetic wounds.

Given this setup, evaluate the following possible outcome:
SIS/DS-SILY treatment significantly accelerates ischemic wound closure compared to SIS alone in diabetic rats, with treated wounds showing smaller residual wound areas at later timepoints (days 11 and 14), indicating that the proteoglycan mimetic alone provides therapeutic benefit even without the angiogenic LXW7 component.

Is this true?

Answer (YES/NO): NO